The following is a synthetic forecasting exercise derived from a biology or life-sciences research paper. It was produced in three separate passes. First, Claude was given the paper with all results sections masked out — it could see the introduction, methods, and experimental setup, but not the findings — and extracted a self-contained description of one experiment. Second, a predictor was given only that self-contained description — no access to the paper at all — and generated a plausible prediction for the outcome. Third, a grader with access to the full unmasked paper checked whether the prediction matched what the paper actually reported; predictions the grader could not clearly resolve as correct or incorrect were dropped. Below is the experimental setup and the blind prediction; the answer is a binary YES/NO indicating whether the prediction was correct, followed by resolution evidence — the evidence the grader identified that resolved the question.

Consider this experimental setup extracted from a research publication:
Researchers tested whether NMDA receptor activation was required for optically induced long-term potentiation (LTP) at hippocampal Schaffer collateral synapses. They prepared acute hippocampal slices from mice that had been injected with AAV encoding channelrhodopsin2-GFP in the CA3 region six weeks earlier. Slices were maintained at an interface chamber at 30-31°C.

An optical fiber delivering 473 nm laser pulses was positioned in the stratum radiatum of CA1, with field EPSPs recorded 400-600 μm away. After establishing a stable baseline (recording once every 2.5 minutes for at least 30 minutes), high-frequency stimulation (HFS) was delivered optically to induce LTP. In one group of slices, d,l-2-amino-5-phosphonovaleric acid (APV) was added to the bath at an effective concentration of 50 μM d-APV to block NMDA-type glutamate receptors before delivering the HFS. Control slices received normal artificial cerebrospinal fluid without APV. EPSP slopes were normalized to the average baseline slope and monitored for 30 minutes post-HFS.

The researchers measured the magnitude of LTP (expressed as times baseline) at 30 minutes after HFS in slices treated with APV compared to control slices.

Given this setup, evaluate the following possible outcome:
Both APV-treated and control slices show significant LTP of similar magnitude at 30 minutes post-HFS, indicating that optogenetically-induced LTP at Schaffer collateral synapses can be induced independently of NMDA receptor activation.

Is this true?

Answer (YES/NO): NO